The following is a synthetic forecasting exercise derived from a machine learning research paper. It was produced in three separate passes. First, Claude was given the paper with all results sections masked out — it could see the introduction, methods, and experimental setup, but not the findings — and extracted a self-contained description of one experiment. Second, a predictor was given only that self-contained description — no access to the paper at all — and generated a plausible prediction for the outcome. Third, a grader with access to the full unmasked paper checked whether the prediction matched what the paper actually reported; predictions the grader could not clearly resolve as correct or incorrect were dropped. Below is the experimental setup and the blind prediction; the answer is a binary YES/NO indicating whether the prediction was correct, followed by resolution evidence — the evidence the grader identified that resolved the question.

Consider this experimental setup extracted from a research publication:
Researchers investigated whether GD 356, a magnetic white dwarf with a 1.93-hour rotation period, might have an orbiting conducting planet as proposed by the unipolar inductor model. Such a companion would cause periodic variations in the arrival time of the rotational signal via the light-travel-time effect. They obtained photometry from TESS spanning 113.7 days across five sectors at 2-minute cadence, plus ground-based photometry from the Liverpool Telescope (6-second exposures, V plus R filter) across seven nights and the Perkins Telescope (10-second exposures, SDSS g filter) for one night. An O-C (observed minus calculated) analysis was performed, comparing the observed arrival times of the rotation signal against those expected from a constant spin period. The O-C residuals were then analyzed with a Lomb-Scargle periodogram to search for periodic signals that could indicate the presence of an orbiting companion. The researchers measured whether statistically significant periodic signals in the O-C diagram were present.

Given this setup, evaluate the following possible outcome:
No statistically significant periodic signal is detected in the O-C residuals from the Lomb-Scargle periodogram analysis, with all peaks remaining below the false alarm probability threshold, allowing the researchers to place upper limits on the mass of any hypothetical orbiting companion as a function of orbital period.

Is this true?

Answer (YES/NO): NO